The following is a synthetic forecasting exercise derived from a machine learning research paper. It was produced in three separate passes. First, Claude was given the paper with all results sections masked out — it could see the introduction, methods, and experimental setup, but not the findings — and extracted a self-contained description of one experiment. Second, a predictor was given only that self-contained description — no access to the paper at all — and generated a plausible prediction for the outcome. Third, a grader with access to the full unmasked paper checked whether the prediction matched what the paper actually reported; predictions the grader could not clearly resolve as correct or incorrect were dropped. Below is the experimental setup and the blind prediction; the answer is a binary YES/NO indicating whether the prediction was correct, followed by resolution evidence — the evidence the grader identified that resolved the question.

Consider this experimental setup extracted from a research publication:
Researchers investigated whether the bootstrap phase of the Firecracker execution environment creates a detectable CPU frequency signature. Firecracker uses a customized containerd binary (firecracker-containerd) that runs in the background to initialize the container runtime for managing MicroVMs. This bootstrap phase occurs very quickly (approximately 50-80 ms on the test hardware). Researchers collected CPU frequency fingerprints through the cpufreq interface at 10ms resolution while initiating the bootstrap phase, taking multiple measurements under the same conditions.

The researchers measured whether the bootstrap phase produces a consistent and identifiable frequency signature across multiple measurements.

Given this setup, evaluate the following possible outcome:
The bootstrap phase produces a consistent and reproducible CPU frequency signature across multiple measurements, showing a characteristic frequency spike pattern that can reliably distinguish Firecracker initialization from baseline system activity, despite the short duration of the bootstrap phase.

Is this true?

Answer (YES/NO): YES